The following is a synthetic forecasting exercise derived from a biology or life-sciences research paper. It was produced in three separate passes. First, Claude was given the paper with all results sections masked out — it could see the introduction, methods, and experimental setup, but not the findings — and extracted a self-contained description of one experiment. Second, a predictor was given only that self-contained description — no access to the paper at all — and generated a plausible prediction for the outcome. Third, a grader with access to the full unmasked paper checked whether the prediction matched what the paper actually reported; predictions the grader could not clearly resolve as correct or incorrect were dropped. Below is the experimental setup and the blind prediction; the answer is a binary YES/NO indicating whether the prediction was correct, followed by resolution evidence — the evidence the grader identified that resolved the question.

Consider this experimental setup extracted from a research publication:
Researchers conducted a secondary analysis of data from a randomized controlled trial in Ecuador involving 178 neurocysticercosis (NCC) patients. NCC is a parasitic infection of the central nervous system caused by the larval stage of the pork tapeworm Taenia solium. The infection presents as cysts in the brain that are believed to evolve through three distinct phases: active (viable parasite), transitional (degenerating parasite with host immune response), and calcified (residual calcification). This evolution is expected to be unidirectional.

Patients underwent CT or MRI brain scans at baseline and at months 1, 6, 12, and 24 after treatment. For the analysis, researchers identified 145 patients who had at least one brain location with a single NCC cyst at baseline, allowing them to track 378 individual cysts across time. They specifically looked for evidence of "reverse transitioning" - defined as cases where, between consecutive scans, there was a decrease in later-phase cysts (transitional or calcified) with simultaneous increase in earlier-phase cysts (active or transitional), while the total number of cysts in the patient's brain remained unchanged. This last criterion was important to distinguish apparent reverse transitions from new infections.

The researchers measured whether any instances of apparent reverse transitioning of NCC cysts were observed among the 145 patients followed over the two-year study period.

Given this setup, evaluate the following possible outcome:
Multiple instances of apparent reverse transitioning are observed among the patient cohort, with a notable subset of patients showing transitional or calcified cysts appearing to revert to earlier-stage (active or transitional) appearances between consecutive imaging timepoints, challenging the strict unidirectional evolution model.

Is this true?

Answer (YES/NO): YES